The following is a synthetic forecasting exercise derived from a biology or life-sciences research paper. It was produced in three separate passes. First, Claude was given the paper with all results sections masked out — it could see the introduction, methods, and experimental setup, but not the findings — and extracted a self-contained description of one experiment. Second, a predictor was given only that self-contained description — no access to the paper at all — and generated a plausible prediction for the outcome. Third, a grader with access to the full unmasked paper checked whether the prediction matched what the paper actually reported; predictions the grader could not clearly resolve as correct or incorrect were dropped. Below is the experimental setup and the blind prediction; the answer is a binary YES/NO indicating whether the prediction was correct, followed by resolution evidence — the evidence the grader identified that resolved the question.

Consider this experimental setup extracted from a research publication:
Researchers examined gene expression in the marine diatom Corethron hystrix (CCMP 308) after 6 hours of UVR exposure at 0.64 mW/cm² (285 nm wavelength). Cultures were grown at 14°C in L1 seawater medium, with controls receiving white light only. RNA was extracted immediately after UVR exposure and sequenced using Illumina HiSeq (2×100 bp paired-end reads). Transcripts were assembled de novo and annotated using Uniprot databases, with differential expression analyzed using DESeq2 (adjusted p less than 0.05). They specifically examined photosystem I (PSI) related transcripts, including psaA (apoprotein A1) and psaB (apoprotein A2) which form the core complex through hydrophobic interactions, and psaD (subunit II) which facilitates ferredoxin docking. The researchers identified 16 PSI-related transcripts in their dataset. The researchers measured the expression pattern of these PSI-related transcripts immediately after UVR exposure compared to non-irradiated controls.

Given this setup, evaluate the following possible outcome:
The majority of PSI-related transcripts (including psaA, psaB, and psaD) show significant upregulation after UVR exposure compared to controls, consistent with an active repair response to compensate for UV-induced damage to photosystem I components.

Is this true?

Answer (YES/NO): NO